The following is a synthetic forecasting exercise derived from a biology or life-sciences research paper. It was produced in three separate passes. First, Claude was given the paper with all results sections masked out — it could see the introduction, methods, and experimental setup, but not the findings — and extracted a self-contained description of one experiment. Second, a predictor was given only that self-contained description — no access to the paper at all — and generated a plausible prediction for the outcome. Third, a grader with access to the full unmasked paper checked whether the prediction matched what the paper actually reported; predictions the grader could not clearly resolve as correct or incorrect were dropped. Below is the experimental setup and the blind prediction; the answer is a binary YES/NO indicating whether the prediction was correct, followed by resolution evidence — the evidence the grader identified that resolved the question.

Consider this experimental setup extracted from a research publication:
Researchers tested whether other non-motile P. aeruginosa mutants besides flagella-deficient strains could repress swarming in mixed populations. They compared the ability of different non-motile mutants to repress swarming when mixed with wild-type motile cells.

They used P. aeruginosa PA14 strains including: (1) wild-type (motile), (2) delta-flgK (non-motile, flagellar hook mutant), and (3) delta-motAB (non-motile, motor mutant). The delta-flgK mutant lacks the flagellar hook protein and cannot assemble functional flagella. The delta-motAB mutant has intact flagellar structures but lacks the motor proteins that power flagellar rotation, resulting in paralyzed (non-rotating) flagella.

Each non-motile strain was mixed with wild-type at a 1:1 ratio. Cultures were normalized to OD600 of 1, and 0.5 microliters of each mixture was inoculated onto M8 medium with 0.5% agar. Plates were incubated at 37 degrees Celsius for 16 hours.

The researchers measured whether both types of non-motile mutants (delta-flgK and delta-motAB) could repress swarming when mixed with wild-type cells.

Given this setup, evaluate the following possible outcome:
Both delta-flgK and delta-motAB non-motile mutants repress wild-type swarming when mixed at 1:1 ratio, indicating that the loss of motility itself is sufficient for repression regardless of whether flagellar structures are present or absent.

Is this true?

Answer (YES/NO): YES